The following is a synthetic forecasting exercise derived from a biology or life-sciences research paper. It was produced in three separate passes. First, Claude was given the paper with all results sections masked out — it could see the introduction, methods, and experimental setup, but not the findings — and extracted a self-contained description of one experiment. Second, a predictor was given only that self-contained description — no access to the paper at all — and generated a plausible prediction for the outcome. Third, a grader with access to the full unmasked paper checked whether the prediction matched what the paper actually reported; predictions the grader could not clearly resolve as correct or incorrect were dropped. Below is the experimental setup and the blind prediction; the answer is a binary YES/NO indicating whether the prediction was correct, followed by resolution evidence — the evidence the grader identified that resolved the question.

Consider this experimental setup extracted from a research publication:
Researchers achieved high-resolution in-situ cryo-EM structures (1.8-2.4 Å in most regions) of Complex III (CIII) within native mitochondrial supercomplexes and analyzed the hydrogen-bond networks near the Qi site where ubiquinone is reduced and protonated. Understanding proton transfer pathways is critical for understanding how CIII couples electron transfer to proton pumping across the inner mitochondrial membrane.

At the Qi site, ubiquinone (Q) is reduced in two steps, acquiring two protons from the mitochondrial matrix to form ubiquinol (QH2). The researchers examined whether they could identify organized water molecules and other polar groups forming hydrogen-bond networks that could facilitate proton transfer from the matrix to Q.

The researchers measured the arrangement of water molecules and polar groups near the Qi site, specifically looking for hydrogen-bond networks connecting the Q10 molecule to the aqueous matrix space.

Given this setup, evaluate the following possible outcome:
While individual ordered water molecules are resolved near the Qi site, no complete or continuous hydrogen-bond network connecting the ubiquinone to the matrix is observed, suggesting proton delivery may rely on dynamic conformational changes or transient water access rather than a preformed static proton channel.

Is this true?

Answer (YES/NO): NO